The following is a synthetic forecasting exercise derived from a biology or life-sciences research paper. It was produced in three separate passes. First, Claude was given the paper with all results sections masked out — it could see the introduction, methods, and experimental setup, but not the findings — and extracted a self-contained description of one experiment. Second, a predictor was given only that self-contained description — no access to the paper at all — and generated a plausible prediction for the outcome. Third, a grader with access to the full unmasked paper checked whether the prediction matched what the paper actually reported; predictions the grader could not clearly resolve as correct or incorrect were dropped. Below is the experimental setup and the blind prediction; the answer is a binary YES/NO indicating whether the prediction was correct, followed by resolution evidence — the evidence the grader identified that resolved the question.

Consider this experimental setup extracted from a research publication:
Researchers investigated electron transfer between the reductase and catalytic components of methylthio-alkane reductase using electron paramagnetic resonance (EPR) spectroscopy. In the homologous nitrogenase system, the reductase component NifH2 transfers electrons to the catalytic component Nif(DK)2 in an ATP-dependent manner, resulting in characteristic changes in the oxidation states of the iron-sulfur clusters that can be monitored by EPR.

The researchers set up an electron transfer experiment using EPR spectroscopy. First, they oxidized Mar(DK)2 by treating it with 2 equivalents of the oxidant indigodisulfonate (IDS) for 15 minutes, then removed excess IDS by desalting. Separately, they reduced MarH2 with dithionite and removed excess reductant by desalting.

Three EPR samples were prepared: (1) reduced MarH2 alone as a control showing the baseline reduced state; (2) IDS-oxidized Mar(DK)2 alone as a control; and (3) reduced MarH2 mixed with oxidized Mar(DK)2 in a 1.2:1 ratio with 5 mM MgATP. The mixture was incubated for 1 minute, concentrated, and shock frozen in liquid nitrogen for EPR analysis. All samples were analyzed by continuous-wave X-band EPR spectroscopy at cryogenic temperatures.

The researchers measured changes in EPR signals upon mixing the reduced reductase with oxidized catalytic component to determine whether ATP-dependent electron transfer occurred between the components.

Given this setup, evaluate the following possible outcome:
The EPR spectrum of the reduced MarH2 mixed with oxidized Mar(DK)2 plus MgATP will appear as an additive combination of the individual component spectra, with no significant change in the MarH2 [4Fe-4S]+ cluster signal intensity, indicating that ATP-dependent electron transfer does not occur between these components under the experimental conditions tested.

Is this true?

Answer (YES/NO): NO